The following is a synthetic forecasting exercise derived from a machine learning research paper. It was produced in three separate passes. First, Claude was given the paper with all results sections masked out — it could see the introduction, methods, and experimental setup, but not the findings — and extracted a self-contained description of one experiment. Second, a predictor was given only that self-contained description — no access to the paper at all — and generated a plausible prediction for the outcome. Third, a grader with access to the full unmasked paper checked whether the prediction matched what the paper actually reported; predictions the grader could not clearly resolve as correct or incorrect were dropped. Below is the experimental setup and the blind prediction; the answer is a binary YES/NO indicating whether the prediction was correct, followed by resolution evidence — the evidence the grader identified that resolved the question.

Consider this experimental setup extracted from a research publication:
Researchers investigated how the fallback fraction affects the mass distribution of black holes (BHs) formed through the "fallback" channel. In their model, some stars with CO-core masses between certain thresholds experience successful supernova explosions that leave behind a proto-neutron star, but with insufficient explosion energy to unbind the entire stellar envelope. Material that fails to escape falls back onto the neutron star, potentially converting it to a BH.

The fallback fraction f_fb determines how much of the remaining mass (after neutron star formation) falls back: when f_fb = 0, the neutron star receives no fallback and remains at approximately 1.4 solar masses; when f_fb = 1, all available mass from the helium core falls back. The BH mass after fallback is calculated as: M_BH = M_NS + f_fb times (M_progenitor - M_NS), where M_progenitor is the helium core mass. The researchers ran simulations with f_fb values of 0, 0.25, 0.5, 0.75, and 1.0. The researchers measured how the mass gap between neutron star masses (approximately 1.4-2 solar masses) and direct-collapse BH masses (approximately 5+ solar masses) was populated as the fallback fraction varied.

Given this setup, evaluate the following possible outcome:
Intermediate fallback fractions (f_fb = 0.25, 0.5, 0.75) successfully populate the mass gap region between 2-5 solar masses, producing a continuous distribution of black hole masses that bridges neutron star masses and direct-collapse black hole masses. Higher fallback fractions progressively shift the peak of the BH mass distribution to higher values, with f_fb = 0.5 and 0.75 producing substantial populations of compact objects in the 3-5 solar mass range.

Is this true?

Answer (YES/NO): NO